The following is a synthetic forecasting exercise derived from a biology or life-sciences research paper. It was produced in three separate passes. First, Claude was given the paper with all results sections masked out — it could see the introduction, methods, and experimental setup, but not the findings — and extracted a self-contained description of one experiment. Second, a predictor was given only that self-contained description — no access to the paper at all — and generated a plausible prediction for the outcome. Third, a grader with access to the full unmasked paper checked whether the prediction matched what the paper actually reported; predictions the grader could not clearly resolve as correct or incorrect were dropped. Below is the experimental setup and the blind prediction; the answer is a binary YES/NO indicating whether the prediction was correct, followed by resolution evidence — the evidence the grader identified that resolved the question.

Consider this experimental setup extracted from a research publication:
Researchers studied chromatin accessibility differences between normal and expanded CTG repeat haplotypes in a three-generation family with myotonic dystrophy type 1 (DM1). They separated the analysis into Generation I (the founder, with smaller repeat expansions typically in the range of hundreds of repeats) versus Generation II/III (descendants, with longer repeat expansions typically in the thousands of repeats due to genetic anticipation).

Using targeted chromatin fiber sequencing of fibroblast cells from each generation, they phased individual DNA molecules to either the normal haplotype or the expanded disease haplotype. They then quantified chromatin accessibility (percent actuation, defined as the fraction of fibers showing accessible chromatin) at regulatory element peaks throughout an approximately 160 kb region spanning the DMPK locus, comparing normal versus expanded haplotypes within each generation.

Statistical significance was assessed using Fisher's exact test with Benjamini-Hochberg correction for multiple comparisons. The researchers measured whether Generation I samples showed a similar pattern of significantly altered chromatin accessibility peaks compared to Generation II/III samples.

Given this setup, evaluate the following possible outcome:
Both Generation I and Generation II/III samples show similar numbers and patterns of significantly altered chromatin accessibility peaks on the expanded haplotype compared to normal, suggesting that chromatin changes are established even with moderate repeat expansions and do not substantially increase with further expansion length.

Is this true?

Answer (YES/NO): NO